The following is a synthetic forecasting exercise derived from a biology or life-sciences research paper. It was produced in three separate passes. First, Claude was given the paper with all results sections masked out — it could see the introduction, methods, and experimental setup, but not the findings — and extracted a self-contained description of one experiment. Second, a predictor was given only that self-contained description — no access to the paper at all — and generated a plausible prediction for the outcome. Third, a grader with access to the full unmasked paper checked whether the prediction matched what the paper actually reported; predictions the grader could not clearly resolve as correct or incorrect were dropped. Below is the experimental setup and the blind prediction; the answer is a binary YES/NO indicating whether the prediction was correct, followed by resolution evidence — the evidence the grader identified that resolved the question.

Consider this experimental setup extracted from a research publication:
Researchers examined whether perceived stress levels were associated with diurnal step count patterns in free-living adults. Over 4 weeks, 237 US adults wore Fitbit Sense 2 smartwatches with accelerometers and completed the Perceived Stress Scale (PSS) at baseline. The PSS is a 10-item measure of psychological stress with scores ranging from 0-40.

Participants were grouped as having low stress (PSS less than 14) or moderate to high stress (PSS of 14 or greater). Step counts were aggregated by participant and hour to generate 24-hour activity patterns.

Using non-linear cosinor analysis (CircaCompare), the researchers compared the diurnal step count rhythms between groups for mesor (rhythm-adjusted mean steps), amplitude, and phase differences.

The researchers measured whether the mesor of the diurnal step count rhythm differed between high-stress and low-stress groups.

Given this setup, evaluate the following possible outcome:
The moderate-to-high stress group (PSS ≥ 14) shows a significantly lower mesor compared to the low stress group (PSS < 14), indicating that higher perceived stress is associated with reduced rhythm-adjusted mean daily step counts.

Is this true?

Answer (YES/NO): NO